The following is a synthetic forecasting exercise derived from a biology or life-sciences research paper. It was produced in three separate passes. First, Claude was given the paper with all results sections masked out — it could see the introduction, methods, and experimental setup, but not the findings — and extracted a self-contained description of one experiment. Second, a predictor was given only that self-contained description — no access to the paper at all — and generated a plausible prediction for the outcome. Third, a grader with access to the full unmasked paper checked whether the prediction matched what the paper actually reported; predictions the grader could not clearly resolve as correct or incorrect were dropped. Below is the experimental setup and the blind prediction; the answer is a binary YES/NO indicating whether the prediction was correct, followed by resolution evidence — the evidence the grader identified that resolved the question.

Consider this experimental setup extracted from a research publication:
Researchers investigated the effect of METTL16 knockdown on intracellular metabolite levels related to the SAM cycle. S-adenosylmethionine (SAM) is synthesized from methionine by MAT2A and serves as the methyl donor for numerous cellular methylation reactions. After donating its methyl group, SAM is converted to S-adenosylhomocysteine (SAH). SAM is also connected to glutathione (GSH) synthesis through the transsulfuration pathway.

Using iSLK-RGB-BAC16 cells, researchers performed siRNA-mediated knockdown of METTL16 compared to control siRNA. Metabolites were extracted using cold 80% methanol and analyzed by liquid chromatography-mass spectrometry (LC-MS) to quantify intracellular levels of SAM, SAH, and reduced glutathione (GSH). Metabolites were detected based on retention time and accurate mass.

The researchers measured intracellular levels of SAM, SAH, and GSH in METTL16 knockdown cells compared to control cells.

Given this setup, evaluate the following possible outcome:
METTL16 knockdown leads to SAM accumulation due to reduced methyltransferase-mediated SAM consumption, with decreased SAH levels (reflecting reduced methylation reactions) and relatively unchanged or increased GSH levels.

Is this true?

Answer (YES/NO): NO